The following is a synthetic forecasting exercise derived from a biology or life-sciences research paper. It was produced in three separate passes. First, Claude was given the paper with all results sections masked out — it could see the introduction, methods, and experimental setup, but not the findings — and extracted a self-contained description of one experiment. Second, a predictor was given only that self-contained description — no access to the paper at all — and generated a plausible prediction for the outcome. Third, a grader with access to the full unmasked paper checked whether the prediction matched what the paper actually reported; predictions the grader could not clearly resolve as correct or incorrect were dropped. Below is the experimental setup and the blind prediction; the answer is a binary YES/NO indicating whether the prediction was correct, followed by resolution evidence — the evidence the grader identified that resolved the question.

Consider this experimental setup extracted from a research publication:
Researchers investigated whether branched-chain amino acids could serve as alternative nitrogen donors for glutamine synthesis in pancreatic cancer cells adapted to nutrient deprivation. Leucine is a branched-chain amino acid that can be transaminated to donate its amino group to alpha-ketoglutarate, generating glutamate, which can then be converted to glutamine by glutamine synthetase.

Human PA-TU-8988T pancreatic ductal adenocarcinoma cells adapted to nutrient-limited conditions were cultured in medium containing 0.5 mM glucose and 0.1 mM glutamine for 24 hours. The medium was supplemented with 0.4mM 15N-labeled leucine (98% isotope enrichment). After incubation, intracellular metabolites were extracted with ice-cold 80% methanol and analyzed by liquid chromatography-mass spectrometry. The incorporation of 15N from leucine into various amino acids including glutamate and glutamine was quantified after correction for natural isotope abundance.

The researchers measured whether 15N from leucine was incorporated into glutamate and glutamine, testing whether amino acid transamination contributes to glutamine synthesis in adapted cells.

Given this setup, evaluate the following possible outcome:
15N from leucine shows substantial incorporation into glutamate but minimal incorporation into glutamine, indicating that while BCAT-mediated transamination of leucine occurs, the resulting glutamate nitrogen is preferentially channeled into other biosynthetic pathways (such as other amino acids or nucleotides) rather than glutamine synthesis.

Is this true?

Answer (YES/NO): NO